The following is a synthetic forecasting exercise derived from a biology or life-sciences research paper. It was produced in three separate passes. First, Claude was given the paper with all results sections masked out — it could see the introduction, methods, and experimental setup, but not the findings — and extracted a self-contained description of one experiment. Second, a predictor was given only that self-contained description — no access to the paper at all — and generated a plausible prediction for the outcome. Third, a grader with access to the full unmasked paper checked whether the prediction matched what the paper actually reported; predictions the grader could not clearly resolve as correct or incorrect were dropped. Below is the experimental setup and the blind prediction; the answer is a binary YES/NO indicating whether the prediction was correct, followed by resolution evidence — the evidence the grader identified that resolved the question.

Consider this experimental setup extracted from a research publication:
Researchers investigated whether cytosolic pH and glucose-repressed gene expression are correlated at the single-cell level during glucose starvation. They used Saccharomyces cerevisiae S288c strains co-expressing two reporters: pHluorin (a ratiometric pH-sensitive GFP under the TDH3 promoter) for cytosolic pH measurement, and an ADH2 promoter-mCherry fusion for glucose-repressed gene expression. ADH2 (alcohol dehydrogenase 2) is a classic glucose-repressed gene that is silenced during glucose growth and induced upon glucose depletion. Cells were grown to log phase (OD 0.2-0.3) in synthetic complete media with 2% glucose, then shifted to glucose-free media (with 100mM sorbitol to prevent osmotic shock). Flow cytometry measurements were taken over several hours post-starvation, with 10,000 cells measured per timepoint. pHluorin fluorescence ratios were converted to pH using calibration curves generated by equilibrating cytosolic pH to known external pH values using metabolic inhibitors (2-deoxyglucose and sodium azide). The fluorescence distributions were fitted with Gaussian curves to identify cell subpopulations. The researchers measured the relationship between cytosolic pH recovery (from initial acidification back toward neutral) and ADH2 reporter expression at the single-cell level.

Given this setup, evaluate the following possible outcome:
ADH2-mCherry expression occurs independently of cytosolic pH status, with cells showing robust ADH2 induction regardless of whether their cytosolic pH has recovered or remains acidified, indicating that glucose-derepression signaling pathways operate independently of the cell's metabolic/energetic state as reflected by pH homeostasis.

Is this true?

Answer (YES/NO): NO